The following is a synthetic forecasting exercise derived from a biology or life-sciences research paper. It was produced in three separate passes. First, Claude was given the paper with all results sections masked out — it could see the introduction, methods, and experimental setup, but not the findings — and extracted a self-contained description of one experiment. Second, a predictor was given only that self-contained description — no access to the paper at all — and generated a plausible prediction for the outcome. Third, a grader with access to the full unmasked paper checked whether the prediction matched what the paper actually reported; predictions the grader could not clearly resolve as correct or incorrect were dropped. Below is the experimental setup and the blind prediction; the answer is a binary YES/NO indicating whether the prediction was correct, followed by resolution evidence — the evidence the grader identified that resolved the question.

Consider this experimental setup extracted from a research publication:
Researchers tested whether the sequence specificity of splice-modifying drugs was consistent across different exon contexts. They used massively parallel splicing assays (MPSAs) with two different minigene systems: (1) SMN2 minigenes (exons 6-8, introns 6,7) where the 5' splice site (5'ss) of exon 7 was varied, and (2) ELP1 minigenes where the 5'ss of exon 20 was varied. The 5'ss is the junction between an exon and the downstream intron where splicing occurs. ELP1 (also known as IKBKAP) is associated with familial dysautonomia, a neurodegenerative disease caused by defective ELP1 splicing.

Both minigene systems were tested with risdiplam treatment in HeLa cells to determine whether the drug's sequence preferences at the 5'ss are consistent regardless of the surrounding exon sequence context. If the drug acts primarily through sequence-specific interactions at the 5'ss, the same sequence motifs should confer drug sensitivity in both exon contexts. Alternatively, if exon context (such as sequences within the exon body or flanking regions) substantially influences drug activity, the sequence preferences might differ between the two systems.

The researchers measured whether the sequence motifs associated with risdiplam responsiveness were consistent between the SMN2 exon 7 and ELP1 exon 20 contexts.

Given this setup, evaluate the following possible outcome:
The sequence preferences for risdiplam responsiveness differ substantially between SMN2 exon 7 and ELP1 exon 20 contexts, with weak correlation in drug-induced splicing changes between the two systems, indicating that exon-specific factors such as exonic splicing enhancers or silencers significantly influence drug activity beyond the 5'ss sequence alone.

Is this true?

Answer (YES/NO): NO